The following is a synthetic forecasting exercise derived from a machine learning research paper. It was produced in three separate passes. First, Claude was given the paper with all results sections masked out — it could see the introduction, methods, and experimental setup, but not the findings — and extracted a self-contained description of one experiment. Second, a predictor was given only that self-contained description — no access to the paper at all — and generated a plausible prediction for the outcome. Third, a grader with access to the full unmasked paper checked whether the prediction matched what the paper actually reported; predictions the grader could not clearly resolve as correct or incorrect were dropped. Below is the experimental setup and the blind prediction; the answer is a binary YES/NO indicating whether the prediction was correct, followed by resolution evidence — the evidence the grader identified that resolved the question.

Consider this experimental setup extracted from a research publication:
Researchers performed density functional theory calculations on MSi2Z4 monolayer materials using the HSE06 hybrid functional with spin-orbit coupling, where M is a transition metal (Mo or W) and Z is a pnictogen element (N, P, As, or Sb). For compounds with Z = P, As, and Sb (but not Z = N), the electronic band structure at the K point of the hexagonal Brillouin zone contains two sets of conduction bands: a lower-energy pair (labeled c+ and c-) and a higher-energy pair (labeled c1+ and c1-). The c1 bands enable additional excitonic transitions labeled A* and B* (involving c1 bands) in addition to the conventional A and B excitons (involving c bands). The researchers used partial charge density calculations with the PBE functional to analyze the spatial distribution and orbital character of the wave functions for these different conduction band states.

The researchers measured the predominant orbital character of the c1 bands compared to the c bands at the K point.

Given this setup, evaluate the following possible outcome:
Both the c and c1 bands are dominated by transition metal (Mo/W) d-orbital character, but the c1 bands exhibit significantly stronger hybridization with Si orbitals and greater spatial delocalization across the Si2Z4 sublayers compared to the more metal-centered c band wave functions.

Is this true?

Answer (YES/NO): YES